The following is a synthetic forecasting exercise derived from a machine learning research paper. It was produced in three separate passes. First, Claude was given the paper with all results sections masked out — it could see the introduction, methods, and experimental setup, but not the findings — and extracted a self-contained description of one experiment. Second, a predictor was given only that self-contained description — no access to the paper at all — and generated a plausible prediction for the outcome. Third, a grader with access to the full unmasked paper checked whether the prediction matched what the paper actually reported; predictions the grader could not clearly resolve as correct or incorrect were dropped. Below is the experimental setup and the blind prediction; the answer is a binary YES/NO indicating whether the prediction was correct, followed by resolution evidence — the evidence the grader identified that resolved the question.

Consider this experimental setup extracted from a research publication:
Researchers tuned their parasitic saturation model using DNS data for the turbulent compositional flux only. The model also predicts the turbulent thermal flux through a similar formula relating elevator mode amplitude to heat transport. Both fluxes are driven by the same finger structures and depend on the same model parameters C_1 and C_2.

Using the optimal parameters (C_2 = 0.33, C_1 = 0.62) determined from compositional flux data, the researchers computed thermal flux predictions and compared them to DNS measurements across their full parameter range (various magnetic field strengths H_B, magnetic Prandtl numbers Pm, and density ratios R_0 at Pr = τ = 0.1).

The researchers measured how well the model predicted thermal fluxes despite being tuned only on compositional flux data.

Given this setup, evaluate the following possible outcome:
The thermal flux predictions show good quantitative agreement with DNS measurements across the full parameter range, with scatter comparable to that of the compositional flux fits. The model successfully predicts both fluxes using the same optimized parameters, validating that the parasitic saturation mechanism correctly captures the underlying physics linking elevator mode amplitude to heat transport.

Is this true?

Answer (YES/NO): YES